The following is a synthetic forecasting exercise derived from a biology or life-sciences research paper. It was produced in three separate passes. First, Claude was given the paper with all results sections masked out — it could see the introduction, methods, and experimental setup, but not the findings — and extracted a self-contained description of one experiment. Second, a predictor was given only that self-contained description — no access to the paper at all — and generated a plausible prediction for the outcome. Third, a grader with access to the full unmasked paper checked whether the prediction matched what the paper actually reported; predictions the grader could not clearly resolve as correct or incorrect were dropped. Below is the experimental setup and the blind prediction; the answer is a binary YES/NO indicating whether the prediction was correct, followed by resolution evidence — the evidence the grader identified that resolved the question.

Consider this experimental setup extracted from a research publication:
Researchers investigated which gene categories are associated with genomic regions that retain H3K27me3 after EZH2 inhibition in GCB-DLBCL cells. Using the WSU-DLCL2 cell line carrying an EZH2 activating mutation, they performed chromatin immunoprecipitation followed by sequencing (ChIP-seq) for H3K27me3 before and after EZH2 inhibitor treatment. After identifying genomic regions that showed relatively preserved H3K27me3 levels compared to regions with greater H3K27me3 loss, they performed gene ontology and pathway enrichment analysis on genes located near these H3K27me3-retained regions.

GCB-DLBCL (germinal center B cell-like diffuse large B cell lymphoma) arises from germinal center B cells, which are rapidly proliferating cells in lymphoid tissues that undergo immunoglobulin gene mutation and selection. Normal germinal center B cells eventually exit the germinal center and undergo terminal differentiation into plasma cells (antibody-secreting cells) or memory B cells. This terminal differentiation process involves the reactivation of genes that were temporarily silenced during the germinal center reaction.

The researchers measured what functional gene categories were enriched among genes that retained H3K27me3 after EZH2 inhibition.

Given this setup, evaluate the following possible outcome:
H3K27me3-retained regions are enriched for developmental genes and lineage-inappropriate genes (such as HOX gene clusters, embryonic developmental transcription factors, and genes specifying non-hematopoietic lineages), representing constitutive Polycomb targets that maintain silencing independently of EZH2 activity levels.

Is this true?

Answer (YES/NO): NO